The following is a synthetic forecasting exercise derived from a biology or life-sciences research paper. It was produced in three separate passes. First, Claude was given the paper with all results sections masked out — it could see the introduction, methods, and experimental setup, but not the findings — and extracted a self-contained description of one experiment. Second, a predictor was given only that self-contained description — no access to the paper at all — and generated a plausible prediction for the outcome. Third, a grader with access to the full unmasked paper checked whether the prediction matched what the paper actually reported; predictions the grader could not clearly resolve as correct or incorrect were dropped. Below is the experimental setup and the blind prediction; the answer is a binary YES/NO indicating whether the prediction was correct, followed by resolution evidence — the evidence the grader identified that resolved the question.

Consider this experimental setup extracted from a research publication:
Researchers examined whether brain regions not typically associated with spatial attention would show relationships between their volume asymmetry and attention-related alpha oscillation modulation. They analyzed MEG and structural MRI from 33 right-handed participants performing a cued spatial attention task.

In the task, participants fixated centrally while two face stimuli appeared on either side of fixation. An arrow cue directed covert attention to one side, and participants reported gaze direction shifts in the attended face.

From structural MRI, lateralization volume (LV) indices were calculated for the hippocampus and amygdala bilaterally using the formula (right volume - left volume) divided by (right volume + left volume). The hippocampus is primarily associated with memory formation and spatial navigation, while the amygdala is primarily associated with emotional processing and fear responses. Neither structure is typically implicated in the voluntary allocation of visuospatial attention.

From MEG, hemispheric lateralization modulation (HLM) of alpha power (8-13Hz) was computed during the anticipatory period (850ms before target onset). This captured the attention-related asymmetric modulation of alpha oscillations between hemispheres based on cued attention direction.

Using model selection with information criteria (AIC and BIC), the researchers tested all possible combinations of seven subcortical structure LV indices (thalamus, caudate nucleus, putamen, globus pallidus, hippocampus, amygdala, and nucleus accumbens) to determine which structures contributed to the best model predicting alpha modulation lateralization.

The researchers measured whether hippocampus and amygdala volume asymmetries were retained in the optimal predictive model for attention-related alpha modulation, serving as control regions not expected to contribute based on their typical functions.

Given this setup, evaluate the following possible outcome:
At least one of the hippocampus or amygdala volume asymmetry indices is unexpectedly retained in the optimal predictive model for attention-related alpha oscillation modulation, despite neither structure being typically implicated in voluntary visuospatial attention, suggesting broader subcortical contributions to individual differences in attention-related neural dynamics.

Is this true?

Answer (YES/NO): NO